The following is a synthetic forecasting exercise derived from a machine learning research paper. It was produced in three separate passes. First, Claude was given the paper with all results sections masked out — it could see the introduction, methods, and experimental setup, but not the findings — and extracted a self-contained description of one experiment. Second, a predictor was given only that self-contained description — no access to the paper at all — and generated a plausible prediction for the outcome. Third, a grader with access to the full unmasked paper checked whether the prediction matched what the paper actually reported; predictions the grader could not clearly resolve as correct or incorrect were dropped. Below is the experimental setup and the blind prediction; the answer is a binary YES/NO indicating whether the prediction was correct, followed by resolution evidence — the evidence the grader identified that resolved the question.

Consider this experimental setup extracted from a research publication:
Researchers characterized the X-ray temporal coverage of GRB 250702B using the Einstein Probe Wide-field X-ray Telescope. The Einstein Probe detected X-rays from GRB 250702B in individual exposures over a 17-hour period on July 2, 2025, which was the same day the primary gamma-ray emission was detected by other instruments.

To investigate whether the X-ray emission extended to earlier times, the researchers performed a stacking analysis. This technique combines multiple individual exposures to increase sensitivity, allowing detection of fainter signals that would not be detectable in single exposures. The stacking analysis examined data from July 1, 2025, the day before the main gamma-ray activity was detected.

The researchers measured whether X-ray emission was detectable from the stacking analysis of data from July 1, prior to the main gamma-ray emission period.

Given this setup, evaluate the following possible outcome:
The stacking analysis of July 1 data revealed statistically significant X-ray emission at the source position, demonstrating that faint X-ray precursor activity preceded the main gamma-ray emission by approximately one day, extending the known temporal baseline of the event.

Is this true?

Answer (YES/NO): YES